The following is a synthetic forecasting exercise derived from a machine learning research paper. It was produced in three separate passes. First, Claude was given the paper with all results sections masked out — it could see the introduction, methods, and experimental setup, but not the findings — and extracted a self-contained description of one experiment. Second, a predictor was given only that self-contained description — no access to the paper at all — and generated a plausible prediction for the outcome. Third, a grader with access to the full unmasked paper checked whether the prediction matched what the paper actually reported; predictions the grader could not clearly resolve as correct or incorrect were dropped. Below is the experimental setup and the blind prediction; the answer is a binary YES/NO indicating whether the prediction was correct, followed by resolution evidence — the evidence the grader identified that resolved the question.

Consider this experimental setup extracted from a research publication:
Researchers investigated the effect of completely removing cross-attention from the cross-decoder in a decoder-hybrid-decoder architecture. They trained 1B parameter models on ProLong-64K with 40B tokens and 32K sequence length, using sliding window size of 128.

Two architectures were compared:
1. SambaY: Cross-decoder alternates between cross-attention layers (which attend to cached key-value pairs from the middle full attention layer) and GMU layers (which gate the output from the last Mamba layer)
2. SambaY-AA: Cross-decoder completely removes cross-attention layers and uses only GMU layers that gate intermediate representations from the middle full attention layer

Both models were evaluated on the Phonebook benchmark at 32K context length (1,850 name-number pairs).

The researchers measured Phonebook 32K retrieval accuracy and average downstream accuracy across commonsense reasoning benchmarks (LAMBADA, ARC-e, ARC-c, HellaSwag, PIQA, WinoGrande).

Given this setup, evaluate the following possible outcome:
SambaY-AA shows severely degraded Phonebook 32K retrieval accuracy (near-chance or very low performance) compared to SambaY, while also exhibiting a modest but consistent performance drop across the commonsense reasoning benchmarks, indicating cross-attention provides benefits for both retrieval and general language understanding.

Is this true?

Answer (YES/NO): NO